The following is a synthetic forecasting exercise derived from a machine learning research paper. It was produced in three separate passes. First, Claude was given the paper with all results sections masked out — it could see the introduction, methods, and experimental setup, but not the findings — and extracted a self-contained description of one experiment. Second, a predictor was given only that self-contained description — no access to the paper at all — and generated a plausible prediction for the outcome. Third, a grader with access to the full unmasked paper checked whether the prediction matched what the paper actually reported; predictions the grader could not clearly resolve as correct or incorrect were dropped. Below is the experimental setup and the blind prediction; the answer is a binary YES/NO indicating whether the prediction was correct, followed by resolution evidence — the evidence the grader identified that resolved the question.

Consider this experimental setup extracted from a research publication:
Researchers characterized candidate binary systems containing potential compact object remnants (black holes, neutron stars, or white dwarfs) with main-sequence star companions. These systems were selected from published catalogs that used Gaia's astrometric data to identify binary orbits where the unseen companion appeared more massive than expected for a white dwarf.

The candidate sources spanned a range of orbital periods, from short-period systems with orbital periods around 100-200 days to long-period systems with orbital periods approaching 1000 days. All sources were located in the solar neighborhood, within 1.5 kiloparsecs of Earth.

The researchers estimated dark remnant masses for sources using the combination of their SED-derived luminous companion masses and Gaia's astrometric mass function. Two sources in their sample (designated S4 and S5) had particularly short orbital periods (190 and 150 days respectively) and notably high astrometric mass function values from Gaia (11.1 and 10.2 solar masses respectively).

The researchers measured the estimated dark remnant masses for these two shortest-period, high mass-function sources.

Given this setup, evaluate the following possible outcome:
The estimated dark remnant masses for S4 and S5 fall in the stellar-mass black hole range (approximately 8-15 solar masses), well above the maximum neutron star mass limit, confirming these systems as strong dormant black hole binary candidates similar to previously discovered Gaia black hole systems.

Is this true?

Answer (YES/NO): YES